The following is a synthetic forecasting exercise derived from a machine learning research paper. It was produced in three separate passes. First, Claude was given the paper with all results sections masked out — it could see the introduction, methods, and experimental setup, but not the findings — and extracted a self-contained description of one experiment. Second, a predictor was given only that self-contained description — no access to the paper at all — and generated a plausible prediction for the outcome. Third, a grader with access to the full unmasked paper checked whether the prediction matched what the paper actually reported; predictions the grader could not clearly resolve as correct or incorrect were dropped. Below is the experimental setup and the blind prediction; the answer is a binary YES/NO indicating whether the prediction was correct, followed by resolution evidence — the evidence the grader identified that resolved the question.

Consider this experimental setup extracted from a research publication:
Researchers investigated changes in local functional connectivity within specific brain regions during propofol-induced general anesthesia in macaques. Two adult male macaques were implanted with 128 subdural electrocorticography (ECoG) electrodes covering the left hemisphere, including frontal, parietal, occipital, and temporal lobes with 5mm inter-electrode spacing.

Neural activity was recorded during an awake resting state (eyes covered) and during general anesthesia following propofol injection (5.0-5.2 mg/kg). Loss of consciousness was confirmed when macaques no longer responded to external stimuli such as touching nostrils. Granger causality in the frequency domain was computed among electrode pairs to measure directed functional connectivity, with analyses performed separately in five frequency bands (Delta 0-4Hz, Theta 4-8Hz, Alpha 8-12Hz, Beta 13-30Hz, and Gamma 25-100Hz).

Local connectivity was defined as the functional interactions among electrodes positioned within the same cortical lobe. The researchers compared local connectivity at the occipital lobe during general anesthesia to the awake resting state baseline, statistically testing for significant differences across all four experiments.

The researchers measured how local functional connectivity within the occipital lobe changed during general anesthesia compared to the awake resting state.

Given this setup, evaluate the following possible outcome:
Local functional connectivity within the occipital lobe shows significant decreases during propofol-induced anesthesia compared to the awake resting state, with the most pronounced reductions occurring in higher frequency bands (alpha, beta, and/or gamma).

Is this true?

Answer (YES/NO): NO